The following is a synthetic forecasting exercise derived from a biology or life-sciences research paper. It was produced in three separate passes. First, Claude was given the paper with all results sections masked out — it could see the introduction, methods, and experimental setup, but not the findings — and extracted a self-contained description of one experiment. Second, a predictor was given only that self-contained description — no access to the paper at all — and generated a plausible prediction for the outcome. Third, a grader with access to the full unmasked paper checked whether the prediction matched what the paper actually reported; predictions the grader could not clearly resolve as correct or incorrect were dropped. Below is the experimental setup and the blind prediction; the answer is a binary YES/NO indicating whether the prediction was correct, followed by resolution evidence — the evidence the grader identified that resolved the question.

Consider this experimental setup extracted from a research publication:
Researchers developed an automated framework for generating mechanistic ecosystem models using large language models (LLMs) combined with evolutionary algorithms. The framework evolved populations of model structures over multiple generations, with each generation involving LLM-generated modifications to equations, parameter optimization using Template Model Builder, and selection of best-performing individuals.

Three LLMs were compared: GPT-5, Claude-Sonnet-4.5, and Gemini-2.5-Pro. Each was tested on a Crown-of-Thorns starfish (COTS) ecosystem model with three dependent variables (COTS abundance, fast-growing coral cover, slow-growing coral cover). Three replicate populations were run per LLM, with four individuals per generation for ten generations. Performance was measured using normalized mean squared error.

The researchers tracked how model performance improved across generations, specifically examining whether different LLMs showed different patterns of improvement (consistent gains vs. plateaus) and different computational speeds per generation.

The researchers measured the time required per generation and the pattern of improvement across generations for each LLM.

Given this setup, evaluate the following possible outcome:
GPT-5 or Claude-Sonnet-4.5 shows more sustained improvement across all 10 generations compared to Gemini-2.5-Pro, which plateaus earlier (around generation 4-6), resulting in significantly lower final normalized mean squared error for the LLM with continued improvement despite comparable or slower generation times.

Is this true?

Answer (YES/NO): NO